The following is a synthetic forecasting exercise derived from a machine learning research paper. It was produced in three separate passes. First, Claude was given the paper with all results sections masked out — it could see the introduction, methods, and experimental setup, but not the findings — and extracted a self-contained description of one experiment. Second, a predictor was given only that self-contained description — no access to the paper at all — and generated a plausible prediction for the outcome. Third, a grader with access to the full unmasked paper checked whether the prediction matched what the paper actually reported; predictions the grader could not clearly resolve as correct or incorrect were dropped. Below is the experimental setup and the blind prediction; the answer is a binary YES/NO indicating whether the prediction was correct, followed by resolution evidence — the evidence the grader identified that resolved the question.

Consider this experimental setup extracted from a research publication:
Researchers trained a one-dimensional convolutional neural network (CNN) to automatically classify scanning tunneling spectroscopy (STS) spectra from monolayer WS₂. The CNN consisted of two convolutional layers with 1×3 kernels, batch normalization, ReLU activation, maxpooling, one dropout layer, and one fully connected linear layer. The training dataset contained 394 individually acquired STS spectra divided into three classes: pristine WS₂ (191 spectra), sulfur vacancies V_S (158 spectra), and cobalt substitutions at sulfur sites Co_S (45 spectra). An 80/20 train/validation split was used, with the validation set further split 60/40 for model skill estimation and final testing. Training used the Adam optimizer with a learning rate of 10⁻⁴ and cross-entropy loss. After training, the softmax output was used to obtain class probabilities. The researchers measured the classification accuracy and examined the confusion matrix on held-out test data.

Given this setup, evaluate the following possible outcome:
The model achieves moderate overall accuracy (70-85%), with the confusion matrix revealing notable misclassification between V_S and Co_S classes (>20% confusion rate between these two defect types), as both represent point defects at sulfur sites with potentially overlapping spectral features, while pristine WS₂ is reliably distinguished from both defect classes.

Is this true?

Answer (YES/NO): NO